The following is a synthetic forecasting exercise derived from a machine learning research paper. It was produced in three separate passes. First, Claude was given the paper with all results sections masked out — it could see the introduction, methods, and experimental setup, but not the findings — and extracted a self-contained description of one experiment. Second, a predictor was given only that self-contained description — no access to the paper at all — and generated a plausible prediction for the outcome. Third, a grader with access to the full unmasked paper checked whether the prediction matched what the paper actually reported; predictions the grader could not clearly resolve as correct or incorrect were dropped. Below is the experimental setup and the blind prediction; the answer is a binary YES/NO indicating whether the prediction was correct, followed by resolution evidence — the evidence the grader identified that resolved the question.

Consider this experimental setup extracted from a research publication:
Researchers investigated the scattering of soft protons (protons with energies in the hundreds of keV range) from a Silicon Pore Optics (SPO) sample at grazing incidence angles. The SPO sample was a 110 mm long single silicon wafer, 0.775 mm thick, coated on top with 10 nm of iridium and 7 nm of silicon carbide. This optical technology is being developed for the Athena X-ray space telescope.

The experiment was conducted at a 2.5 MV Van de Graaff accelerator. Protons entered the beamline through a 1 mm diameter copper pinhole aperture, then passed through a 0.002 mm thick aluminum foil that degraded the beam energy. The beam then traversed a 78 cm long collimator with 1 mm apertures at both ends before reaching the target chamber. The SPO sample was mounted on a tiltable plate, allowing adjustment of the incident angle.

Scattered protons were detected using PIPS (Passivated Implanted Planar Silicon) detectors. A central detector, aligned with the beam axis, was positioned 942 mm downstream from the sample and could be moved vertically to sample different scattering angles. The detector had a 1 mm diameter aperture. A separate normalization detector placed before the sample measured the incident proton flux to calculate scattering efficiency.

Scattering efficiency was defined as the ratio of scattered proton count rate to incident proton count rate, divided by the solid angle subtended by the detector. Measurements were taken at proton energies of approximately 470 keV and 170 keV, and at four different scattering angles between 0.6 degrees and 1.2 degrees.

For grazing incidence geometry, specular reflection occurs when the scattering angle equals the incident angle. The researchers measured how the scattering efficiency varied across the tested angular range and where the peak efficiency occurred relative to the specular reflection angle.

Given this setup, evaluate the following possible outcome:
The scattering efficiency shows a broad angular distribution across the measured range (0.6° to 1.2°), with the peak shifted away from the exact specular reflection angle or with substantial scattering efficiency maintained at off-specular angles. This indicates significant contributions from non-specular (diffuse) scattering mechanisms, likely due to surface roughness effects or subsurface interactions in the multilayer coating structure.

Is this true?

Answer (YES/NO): NO